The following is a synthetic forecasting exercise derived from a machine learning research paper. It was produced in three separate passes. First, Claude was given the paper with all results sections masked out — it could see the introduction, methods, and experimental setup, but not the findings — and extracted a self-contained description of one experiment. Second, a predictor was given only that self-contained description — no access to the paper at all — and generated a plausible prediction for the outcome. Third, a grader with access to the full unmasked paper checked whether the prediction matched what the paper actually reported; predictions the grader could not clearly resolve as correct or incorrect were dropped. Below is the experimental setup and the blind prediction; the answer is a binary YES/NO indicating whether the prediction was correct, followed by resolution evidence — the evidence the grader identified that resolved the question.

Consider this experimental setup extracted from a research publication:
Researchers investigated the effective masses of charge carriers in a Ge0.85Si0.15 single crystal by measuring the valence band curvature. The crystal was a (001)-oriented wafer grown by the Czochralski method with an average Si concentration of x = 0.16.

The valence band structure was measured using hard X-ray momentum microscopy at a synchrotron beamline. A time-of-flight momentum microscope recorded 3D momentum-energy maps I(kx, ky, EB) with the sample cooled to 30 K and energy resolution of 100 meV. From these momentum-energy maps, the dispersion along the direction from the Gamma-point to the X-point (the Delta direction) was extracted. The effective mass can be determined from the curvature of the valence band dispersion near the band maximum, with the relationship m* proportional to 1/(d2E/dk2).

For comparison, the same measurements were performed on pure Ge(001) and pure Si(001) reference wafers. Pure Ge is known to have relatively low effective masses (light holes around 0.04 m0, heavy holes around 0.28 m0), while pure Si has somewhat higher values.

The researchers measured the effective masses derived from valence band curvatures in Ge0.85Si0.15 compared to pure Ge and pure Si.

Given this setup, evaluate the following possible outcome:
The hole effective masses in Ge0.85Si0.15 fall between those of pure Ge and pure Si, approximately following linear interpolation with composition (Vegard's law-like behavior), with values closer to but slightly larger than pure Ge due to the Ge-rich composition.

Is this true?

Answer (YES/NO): NO